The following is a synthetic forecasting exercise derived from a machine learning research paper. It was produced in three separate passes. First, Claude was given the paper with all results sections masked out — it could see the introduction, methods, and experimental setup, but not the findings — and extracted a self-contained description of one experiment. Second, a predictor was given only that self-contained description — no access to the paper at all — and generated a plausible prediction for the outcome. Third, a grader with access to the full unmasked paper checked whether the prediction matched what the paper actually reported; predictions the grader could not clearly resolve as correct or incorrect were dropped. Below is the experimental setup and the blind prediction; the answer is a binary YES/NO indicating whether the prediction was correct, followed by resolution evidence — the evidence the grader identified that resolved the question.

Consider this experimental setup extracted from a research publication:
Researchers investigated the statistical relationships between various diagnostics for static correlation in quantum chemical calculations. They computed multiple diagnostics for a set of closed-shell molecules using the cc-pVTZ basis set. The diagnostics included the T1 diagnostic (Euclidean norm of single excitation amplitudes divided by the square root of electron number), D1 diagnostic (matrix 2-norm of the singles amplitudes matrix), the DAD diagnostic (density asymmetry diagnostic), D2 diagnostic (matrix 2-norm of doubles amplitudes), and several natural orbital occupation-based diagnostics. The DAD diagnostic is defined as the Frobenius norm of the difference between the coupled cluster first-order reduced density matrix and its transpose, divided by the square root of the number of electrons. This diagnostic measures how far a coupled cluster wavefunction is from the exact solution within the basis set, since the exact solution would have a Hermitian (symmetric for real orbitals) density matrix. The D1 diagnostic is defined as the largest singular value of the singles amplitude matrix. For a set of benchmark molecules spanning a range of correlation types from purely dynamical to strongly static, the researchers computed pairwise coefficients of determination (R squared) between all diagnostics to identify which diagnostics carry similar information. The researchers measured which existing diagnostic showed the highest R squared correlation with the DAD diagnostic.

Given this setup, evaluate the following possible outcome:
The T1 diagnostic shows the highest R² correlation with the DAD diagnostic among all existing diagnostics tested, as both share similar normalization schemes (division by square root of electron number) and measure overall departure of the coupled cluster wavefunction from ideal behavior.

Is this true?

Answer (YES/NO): YES